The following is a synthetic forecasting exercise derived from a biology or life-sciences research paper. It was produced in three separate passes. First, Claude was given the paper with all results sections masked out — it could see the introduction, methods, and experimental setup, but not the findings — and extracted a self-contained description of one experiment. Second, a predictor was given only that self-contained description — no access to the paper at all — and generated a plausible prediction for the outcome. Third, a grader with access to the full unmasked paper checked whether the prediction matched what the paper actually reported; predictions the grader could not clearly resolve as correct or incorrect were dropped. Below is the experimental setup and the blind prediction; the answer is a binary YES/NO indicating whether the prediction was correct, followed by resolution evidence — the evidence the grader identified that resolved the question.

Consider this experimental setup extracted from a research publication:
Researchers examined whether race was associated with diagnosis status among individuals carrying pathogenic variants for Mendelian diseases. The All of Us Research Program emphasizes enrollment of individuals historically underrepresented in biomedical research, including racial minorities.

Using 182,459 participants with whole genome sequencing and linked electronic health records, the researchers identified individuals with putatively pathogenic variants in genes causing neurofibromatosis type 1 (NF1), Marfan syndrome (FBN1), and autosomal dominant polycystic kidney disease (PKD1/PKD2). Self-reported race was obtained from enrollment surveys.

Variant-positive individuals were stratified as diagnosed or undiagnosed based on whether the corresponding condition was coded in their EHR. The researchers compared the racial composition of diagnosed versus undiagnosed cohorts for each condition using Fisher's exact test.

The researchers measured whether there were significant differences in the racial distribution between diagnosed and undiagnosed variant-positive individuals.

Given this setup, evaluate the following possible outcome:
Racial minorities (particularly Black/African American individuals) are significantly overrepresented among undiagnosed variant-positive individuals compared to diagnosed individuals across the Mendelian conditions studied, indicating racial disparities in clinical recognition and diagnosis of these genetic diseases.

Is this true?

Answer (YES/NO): NO